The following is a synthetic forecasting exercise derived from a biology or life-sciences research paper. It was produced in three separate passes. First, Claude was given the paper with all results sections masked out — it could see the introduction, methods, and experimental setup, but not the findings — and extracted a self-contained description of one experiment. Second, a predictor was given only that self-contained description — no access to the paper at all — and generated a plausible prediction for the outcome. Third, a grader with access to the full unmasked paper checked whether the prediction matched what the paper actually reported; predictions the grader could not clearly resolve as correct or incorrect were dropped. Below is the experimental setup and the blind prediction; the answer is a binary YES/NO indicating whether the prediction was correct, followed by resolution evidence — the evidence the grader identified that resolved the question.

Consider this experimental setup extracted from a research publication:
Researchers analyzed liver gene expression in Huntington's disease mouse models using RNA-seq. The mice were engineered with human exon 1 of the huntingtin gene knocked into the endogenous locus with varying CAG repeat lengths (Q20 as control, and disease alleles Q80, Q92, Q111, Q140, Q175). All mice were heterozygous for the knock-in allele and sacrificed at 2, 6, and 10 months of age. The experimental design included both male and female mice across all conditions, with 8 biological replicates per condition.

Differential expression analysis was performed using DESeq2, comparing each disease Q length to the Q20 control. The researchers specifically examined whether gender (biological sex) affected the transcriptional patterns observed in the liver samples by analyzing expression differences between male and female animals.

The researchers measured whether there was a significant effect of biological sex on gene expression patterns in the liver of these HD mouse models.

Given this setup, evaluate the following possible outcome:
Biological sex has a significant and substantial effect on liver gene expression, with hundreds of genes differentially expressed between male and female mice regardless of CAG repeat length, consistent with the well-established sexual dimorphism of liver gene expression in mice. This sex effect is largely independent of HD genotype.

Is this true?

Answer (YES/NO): YES